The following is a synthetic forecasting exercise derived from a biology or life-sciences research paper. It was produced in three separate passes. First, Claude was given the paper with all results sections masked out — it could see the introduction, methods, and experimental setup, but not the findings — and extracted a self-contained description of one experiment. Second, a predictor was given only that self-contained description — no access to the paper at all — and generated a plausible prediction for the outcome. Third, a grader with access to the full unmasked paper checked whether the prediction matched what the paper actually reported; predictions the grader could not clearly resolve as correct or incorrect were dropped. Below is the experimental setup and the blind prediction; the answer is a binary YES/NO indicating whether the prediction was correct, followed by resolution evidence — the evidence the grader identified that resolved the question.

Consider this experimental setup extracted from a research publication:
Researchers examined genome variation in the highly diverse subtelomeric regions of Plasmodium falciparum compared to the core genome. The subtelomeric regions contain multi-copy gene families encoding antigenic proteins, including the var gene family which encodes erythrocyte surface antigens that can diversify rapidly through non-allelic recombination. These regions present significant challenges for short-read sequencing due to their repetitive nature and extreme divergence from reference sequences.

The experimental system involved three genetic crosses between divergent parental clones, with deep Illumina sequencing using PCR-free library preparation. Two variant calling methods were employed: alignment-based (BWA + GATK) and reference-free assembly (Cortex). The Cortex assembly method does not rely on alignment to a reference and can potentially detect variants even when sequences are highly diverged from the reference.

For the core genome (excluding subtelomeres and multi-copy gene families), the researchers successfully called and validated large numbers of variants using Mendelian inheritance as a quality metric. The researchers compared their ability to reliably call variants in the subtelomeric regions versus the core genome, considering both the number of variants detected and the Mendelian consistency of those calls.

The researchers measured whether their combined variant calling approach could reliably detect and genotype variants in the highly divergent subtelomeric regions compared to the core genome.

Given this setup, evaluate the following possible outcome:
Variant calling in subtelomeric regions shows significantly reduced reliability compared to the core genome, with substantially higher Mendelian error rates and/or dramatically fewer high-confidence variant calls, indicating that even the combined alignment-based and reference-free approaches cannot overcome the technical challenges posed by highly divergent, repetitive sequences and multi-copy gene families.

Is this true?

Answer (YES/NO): YES